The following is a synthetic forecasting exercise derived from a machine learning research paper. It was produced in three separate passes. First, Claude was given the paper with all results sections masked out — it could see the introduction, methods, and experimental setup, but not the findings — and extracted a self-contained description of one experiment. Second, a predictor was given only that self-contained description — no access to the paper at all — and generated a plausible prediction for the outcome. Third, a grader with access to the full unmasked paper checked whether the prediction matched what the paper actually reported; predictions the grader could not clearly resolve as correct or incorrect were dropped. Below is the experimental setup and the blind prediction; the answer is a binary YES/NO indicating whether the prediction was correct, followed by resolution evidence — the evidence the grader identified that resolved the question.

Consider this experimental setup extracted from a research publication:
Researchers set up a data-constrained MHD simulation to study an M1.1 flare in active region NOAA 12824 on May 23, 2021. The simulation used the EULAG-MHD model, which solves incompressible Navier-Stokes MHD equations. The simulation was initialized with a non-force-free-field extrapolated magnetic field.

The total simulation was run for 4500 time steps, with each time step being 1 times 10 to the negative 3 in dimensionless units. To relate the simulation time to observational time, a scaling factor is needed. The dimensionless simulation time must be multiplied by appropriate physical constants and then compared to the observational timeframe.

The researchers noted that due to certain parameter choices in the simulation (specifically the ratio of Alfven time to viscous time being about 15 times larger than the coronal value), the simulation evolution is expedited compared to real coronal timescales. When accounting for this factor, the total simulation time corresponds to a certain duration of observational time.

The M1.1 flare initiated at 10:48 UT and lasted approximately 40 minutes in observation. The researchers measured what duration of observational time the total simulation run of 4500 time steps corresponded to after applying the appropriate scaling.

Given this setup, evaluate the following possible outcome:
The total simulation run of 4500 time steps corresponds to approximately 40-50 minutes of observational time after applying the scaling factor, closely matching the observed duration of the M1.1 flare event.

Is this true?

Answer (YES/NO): NO